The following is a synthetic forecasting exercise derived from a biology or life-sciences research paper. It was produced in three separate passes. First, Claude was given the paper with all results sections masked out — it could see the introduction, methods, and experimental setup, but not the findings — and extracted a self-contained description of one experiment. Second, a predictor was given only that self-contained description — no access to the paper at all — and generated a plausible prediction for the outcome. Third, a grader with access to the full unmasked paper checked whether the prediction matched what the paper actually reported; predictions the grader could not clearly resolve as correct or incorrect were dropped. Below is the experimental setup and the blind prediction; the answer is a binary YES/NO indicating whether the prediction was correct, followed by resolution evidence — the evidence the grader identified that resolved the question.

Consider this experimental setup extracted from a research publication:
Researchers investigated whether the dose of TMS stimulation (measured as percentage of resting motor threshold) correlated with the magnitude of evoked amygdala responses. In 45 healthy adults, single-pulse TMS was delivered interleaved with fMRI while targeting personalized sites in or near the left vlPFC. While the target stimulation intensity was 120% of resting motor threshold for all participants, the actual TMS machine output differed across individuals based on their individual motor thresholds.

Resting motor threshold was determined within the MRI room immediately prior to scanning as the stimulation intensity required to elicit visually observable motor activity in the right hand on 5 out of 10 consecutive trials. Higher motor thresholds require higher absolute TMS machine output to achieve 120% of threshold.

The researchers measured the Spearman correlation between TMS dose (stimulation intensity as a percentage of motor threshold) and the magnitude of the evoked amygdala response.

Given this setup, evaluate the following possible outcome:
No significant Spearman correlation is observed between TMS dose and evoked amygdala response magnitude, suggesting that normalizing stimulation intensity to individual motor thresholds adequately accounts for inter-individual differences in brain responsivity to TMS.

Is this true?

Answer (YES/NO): NO